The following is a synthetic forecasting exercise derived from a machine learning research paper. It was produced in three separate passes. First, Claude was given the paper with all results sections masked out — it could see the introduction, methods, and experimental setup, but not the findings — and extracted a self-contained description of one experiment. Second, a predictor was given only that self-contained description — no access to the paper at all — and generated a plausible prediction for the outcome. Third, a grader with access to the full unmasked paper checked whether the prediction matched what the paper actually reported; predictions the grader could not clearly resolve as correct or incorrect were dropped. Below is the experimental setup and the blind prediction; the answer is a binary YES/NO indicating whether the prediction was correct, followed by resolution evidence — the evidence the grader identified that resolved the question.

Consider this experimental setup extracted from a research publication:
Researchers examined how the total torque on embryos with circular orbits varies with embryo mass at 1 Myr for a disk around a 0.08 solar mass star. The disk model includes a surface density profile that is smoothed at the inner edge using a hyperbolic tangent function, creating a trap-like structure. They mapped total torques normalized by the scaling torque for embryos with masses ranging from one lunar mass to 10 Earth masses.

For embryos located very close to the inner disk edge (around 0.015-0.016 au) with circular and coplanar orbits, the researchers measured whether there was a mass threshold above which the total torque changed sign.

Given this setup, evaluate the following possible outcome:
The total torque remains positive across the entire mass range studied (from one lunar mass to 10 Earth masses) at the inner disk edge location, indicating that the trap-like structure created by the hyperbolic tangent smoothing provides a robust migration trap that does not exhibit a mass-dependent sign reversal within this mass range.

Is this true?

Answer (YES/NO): NO